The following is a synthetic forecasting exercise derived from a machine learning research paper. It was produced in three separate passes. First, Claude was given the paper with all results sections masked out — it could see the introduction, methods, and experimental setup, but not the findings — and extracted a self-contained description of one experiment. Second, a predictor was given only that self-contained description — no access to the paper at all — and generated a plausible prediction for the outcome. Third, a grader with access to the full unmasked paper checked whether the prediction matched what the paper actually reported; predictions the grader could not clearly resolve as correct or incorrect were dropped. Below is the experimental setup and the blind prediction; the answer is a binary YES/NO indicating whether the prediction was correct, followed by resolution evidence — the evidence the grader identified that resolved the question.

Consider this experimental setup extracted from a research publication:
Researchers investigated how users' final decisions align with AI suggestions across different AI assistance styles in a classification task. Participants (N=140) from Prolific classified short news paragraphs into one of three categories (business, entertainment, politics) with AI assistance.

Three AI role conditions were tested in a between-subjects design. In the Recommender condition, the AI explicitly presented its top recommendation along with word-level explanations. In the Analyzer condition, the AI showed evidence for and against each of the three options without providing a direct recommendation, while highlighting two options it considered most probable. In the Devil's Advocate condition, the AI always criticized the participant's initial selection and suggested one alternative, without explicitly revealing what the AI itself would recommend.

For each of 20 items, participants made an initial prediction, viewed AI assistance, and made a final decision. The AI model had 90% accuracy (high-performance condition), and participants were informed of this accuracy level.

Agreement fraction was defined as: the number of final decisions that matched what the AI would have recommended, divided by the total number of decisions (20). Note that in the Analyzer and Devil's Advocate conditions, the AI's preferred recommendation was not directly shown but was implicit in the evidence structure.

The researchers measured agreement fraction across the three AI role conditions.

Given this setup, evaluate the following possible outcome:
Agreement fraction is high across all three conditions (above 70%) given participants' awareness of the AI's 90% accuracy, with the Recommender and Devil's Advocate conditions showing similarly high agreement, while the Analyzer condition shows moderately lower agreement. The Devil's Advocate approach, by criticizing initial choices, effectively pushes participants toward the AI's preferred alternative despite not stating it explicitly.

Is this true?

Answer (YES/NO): NO